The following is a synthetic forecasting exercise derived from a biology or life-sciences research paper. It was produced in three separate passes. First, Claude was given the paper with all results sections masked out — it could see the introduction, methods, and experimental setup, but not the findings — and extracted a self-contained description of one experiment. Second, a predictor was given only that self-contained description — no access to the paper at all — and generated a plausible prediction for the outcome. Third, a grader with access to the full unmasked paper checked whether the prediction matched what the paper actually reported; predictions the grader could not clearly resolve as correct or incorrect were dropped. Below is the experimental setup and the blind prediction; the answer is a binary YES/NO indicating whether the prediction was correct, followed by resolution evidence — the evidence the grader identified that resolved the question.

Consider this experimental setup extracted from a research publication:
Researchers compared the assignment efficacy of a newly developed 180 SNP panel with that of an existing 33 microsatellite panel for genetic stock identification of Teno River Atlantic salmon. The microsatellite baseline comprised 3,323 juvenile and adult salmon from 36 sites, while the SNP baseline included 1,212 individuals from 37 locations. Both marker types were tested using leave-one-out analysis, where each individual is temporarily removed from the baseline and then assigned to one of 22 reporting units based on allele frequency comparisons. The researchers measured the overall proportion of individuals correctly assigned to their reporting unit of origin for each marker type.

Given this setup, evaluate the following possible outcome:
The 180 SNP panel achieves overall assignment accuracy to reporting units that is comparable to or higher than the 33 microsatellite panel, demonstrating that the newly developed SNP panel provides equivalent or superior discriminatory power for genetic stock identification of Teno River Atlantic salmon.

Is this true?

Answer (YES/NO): YES